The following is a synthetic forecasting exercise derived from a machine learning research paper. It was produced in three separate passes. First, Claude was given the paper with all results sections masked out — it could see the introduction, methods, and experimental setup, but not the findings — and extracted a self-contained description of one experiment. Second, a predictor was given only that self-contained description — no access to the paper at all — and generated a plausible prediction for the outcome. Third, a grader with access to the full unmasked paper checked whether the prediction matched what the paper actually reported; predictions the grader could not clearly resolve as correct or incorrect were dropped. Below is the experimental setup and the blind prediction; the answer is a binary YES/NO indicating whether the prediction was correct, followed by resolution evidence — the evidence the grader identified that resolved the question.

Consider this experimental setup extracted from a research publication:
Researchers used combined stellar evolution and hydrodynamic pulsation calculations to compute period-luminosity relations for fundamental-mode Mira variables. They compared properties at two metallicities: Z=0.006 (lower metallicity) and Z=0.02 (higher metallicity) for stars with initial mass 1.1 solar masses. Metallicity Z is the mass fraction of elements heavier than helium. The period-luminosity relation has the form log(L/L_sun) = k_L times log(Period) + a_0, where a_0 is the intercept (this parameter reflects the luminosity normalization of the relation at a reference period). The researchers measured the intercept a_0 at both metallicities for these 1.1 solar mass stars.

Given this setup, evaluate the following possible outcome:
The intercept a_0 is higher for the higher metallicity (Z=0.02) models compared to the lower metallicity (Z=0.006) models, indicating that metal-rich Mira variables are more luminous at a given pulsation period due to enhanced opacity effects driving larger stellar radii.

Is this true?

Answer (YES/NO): NO